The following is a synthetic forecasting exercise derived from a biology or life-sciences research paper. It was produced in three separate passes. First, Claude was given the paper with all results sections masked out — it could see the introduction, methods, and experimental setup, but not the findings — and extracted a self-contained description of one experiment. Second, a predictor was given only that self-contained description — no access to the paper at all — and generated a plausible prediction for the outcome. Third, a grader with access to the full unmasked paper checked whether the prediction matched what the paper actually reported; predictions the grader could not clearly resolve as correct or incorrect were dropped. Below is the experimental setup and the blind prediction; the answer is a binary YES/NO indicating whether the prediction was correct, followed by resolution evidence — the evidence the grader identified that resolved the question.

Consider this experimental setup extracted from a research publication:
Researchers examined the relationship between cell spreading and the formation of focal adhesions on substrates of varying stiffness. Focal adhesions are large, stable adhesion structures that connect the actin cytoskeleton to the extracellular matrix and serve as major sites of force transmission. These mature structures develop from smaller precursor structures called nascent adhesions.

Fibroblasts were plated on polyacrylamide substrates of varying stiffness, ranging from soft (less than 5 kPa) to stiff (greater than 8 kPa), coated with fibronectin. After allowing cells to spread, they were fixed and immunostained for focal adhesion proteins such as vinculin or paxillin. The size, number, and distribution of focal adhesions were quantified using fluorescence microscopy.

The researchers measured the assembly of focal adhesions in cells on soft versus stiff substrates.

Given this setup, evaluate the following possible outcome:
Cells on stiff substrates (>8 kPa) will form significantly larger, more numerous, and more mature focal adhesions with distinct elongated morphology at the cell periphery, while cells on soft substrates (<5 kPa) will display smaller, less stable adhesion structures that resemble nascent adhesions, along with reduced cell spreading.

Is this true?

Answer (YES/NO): NO